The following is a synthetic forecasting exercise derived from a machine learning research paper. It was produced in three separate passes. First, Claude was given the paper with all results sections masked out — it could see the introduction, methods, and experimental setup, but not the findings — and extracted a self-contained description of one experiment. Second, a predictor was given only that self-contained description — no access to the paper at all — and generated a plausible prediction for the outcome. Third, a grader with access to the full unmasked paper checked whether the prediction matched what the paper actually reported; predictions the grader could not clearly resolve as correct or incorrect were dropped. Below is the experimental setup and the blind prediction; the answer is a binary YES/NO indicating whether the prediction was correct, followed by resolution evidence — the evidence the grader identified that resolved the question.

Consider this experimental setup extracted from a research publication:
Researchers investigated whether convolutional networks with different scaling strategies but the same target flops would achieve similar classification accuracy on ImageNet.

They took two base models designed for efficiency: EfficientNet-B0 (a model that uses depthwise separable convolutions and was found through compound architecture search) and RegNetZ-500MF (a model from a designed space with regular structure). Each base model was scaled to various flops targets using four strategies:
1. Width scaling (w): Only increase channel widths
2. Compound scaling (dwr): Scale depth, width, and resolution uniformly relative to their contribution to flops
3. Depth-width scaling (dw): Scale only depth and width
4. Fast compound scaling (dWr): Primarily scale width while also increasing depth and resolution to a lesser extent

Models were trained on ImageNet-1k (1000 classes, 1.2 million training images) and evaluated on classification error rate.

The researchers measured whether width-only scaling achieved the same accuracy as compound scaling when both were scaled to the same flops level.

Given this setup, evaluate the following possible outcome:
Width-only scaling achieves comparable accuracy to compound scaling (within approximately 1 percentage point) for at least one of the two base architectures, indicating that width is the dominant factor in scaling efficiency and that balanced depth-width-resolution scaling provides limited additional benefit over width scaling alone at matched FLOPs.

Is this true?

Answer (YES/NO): NO